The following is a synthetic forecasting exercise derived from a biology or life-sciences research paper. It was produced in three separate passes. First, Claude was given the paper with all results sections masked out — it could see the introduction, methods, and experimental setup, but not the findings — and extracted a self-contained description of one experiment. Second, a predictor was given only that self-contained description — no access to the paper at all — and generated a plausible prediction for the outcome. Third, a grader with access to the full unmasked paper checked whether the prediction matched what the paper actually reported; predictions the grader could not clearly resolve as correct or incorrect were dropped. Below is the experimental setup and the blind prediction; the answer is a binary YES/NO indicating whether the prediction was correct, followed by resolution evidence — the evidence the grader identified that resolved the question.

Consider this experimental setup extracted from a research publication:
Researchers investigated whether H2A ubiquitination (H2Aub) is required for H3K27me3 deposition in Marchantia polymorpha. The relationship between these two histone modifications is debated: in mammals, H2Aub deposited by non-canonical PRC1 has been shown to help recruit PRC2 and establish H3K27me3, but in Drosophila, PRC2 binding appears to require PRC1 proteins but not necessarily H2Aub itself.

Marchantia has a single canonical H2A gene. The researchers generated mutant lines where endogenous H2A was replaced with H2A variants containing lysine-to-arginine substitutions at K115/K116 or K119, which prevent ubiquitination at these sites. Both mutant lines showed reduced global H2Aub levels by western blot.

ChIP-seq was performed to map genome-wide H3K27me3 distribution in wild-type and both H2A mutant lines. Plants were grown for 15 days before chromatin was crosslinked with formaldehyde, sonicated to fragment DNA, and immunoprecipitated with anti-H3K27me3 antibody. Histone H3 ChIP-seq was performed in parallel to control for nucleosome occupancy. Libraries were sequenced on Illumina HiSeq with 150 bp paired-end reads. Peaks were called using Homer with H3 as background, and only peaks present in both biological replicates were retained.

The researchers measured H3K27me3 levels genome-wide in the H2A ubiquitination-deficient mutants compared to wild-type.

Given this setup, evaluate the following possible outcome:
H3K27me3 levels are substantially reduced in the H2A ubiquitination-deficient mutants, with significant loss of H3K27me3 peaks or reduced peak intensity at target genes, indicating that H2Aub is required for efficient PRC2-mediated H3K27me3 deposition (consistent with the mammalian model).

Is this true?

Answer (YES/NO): YES